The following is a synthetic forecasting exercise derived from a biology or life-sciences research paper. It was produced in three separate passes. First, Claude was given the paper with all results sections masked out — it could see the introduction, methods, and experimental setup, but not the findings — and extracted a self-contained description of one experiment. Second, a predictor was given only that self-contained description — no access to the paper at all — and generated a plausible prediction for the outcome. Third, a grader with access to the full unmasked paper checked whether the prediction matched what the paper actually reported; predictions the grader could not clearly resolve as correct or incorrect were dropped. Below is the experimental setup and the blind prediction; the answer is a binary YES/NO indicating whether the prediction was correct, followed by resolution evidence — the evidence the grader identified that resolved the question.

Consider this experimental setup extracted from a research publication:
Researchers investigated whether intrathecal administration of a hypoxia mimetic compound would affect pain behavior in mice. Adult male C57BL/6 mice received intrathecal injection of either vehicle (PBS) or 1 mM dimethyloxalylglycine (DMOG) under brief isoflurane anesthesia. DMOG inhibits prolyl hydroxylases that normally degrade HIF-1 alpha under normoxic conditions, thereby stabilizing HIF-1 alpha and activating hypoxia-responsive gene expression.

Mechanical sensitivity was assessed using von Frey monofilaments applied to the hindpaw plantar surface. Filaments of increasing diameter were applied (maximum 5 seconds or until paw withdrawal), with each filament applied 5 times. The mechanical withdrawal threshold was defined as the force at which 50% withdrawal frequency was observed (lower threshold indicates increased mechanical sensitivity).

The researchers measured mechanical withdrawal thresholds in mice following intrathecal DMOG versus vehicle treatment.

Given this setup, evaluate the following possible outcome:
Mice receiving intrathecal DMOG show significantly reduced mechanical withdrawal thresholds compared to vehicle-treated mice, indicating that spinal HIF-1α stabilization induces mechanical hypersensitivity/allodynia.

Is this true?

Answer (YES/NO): YES